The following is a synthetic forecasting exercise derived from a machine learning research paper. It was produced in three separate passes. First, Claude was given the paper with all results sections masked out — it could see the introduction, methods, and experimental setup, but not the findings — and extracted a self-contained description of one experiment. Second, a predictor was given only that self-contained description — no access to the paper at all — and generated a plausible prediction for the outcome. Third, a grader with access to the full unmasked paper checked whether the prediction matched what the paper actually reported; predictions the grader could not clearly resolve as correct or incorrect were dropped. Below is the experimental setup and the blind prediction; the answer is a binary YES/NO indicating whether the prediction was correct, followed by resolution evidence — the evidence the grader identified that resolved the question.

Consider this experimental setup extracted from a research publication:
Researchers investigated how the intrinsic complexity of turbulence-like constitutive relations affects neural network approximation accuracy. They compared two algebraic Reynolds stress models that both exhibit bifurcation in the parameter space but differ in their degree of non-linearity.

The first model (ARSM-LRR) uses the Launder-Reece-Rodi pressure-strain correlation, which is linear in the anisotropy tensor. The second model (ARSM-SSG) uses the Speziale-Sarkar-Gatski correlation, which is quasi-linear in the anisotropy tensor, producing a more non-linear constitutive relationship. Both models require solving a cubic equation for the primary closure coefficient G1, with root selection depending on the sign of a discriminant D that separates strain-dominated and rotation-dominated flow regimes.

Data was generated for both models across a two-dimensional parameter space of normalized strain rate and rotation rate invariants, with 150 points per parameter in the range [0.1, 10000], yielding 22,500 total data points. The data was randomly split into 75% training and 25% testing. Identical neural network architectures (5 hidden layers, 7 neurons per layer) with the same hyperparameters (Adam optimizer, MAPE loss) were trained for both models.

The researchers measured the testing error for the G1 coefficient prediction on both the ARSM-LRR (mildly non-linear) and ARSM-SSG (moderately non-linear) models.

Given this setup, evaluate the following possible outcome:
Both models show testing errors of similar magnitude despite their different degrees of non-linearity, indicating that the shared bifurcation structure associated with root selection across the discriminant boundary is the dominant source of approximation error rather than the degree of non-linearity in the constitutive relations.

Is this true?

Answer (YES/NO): NO